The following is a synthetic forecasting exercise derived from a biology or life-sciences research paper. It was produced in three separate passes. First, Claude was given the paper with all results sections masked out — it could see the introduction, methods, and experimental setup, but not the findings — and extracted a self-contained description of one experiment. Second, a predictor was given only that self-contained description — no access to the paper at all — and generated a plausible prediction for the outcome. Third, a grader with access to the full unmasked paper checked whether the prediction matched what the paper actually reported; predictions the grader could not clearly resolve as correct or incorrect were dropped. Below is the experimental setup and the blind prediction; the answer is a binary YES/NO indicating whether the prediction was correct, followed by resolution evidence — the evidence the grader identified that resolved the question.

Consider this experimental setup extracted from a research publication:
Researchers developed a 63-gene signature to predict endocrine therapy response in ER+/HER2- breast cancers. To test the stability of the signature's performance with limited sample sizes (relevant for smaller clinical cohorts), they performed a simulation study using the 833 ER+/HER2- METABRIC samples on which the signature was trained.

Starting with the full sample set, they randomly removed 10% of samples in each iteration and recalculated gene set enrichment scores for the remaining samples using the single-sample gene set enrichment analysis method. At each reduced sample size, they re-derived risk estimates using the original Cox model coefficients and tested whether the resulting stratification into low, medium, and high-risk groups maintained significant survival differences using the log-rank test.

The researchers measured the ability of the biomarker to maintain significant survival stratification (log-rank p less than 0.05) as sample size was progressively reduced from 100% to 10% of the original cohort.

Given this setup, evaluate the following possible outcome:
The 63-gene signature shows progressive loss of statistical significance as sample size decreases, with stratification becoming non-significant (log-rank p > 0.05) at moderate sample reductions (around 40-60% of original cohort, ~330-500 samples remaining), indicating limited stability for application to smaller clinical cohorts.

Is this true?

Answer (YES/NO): NO